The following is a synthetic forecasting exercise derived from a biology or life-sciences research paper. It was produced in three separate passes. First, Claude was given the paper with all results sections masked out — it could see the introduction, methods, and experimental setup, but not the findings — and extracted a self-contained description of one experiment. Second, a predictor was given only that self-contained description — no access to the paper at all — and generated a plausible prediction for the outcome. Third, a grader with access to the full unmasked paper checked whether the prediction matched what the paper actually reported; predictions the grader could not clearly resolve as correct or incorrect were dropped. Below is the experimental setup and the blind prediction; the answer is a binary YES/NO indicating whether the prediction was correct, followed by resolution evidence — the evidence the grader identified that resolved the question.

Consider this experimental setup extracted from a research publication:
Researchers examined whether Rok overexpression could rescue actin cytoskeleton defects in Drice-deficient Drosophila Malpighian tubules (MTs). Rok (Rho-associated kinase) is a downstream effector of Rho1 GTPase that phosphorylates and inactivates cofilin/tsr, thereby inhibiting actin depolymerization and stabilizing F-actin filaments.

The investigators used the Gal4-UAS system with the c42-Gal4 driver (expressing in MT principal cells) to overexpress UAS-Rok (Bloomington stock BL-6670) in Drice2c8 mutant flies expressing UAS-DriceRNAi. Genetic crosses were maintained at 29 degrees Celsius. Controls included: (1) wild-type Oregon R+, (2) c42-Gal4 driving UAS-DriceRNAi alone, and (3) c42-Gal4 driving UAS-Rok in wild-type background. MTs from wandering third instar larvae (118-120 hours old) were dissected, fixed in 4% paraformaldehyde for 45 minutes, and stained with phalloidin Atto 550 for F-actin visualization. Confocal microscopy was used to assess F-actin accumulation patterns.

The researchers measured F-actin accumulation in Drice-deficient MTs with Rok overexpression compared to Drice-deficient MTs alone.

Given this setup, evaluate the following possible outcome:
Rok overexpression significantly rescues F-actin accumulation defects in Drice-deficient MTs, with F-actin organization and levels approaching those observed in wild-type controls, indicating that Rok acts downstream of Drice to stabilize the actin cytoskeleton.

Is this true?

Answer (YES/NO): YES